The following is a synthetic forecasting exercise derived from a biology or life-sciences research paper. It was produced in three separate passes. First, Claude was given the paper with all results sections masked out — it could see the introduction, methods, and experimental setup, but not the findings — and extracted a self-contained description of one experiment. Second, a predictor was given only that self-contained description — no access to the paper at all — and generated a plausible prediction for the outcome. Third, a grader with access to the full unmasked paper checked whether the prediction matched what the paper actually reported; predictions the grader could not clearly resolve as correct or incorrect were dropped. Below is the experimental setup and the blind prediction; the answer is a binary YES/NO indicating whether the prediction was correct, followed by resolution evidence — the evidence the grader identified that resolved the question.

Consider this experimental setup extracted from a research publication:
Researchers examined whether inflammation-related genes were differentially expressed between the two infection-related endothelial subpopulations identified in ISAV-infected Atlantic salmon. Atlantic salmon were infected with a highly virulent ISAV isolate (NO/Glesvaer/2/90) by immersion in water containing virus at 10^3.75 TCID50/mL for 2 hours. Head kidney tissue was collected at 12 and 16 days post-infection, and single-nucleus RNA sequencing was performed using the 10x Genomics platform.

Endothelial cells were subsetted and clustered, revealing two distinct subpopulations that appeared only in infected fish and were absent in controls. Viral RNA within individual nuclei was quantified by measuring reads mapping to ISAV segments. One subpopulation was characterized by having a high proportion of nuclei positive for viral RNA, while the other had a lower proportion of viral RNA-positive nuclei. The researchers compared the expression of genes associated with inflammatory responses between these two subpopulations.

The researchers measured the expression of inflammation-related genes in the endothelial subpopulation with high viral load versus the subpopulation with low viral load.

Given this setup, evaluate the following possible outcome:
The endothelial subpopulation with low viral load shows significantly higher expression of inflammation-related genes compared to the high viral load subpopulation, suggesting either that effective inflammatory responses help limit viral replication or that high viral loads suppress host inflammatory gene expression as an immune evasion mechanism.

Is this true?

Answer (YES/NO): YES